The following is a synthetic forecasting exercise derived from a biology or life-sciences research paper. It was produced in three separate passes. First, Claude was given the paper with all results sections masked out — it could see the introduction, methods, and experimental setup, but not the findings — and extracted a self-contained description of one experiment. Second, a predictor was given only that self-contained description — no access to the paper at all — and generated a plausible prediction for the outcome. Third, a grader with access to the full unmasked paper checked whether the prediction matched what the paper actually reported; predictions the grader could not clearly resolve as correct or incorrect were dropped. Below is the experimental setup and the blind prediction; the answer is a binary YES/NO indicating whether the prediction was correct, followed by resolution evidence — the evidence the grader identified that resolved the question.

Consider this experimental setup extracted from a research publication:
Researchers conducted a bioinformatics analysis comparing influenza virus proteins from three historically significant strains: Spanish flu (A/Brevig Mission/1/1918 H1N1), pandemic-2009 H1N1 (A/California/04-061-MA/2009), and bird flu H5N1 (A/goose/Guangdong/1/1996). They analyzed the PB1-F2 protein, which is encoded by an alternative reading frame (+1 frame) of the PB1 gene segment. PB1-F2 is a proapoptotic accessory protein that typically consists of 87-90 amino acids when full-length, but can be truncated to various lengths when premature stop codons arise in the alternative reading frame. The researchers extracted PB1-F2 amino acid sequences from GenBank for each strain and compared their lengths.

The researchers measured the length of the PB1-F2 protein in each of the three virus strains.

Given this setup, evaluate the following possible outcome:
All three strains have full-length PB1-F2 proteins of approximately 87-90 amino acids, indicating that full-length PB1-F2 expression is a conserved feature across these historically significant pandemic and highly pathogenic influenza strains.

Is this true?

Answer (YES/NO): NO